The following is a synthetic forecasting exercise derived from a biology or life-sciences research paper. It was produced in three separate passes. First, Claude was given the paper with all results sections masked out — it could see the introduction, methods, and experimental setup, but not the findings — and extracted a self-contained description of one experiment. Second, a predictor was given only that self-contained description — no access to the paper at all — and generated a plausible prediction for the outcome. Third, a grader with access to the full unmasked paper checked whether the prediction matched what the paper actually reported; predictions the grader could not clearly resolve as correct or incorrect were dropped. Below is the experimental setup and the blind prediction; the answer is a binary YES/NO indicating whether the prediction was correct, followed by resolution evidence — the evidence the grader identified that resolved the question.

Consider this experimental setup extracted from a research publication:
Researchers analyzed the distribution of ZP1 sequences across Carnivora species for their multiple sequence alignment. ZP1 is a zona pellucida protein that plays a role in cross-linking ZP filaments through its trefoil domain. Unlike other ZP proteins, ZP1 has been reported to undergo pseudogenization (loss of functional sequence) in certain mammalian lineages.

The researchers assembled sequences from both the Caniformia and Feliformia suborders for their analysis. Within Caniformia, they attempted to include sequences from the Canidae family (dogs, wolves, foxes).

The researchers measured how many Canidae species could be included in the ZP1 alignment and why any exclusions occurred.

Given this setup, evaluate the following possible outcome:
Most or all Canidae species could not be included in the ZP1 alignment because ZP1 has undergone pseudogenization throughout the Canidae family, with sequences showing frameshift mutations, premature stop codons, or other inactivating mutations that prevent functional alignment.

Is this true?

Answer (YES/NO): YES